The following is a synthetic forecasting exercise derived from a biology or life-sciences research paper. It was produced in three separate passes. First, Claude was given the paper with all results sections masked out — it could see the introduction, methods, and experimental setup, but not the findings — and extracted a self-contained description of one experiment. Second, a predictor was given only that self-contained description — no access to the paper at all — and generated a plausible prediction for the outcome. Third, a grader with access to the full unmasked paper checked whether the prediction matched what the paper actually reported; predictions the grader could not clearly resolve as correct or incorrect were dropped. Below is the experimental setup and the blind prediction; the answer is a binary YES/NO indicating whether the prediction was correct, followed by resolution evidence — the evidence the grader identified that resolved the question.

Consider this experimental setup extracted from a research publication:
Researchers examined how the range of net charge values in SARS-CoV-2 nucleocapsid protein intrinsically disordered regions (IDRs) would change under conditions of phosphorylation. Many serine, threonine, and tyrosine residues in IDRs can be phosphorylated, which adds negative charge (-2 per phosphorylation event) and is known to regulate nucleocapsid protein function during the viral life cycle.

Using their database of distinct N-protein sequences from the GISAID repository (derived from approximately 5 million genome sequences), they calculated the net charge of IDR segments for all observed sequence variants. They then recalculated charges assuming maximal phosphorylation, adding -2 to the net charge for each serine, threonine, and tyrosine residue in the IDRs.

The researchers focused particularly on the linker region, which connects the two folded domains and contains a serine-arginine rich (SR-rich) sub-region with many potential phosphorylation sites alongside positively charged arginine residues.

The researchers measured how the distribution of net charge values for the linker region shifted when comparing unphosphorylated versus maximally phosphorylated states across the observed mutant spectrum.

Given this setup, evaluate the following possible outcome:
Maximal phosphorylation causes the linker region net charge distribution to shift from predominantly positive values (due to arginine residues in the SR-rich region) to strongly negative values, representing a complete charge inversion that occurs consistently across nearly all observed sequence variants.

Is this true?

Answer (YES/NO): YES